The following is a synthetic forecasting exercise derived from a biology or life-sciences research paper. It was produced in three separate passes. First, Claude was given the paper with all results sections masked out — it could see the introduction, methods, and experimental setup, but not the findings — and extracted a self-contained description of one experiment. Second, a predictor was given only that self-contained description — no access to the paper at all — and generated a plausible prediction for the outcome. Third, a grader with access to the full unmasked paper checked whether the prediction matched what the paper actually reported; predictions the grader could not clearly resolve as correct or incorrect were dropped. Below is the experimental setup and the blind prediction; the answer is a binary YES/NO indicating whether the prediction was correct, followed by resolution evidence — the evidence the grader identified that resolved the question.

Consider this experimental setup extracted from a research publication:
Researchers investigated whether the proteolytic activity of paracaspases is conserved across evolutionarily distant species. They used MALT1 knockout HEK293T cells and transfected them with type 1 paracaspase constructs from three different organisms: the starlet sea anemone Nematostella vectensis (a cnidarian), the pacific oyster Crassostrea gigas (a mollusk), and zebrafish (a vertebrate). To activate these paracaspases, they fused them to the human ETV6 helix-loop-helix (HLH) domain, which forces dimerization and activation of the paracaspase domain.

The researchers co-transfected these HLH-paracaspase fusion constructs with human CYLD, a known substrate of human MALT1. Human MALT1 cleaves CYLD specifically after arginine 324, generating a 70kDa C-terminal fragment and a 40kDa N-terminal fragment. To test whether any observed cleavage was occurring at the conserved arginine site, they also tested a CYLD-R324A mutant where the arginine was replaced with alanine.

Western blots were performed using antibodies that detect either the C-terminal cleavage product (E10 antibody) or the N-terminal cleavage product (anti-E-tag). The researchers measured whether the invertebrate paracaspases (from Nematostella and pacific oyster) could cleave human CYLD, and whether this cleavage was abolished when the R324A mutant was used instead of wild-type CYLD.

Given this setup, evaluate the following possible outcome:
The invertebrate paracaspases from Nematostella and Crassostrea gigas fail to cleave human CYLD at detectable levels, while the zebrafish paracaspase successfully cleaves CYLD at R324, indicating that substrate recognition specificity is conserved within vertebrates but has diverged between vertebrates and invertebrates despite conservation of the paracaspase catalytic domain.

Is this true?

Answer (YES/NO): NO